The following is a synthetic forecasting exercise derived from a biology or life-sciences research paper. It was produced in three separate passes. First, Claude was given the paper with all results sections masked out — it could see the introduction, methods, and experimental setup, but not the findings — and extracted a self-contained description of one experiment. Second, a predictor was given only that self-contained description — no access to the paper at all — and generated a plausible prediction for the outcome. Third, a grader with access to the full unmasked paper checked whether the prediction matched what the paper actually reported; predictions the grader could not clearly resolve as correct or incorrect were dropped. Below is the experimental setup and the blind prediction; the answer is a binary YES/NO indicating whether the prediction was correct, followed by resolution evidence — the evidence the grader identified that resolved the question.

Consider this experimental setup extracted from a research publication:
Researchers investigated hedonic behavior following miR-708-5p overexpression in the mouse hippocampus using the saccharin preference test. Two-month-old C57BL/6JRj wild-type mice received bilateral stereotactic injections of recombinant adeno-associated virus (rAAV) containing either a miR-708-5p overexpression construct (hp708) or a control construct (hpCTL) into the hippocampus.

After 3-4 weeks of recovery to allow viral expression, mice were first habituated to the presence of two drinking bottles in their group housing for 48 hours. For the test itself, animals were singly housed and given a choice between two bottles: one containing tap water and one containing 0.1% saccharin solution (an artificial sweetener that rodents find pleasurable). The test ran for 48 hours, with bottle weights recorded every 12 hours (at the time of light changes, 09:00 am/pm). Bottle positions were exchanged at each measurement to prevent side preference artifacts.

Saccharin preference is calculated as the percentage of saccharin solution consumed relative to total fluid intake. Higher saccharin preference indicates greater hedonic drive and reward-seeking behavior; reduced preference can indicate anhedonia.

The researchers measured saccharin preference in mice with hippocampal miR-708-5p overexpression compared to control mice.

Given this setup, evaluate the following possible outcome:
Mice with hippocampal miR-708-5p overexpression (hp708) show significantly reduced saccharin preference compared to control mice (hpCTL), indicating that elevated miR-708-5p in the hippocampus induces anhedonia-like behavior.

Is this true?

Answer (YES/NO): NO